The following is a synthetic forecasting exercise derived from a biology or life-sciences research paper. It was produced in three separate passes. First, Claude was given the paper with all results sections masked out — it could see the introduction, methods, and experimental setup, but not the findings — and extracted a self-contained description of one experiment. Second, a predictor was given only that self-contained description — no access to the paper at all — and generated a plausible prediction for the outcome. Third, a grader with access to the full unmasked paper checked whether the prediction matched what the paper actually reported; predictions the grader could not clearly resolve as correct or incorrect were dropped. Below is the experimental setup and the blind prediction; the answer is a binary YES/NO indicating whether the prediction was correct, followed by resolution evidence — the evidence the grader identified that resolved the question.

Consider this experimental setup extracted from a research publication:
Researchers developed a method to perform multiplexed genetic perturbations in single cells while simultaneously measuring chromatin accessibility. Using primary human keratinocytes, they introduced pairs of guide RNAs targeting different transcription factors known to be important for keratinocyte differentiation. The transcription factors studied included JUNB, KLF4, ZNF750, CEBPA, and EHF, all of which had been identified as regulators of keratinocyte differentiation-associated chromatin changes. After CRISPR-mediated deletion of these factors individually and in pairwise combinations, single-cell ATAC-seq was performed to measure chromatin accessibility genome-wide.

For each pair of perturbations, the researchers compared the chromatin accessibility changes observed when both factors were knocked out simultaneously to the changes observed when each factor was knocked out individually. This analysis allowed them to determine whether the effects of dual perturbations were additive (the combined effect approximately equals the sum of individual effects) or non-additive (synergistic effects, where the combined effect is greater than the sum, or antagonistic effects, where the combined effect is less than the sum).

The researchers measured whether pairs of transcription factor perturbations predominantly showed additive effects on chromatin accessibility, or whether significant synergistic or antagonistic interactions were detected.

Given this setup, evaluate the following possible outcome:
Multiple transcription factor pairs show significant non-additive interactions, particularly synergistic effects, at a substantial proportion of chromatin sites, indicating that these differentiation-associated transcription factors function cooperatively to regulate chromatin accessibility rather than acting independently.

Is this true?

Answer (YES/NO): YES